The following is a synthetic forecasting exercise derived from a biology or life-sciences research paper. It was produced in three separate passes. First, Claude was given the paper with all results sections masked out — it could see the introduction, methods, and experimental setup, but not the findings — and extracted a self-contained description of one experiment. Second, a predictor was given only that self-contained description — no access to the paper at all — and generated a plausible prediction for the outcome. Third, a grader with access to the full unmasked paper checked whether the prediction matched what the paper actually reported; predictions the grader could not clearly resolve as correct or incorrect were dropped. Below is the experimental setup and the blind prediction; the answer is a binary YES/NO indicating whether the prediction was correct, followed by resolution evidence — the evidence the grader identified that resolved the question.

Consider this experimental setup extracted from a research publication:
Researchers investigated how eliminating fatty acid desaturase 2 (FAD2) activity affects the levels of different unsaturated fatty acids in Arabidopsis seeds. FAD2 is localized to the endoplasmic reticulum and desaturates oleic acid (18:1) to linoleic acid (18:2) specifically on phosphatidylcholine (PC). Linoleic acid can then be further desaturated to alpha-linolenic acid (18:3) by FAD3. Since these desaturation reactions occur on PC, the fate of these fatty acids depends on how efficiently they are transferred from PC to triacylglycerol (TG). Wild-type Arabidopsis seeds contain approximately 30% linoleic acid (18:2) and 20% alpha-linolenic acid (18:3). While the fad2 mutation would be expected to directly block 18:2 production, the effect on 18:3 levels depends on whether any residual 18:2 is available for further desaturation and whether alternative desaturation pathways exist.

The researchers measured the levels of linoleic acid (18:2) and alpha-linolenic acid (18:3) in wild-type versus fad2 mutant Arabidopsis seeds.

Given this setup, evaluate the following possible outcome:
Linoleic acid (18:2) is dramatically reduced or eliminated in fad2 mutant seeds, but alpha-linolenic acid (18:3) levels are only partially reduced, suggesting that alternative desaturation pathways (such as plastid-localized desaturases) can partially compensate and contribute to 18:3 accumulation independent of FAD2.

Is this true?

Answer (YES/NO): NO